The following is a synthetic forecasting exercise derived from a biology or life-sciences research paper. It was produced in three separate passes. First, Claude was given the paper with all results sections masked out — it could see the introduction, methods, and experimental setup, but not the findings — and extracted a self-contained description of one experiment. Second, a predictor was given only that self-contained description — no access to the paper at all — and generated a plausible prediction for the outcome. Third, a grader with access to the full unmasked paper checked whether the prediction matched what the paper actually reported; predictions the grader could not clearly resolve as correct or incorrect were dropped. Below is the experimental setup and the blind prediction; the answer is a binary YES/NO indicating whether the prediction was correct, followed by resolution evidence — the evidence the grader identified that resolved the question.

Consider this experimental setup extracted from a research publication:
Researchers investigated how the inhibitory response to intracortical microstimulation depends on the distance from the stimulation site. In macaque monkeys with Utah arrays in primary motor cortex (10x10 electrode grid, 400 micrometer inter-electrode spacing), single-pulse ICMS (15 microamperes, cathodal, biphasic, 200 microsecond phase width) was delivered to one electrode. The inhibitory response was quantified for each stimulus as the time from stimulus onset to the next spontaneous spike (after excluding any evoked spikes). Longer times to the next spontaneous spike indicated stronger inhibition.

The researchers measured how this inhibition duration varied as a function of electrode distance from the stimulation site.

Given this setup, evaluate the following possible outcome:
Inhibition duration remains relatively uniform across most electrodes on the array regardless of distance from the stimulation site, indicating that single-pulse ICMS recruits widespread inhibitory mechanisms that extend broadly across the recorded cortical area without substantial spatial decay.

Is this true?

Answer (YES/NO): NO